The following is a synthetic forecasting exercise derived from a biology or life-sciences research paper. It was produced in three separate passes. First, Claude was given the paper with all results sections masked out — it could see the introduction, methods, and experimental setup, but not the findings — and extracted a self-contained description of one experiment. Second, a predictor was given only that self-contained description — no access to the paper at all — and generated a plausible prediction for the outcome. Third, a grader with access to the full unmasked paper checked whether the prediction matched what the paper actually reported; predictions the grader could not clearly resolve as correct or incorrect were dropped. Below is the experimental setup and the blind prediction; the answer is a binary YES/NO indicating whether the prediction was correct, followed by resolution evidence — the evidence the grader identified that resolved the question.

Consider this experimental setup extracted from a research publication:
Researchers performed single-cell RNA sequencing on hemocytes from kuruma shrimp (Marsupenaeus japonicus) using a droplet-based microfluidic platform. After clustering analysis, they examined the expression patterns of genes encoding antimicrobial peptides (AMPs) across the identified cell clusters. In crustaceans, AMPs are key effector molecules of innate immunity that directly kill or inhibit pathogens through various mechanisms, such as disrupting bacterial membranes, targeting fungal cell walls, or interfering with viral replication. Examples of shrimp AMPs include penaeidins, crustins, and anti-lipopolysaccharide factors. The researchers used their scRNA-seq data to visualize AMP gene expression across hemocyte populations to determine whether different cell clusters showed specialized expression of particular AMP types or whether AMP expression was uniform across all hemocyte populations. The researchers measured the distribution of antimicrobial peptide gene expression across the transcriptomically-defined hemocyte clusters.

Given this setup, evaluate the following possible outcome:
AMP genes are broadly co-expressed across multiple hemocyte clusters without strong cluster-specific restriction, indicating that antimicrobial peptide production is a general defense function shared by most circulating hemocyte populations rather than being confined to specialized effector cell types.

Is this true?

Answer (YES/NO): NO